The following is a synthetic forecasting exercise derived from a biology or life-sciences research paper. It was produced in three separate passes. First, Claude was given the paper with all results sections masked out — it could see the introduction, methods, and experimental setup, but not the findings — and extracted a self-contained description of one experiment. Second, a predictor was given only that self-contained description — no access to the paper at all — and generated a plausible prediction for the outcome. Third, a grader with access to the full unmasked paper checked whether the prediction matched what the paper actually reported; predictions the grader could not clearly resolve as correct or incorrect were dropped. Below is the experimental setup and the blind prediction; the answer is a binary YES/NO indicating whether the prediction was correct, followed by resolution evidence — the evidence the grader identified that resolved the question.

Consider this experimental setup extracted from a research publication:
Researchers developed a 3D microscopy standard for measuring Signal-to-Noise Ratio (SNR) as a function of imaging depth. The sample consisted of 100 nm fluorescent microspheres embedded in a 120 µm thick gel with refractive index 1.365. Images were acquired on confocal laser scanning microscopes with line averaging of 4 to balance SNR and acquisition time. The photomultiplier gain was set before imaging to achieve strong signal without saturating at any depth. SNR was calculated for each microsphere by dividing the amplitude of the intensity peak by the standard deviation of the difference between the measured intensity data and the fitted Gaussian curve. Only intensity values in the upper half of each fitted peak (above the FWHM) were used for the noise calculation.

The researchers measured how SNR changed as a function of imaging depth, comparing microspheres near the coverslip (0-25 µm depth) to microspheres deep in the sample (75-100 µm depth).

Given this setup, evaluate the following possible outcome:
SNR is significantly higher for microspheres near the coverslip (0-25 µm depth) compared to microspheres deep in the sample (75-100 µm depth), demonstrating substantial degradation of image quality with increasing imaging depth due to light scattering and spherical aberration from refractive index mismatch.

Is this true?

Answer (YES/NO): NO